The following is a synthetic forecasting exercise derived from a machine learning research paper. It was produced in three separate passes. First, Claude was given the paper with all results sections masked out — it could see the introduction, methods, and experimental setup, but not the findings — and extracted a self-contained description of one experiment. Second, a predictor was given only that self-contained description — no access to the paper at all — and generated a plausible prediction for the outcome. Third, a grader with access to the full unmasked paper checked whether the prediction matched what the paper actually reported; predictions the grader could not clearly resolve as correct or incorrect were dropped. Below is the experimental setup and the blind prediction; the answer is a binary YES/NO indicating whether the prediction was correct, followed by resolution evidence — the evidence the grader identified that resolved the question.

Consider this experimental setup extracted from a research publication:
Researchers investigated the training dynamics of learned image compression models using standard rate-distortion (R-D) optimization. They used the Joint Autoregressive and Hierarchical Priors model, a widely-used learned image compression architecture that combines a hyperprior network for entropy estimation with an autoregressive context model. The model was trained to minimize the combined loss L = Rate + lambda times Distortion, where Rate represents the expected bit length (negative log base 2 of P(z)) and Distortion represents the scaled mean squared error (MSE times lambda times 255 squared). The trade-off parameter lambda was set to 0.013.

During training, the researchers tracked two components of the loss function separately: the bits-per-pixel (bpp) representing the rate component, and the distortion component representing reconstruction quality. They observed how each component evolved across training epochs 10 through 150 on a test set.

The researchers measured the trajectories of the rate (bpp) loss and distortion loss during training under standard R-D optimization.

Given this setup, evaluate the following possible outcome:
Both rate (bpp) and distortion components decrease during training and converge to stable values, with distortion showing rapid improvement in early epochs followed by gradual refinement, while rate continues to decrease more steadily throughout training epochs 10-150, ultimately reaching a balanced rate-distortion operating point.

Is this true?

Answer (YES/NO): NO